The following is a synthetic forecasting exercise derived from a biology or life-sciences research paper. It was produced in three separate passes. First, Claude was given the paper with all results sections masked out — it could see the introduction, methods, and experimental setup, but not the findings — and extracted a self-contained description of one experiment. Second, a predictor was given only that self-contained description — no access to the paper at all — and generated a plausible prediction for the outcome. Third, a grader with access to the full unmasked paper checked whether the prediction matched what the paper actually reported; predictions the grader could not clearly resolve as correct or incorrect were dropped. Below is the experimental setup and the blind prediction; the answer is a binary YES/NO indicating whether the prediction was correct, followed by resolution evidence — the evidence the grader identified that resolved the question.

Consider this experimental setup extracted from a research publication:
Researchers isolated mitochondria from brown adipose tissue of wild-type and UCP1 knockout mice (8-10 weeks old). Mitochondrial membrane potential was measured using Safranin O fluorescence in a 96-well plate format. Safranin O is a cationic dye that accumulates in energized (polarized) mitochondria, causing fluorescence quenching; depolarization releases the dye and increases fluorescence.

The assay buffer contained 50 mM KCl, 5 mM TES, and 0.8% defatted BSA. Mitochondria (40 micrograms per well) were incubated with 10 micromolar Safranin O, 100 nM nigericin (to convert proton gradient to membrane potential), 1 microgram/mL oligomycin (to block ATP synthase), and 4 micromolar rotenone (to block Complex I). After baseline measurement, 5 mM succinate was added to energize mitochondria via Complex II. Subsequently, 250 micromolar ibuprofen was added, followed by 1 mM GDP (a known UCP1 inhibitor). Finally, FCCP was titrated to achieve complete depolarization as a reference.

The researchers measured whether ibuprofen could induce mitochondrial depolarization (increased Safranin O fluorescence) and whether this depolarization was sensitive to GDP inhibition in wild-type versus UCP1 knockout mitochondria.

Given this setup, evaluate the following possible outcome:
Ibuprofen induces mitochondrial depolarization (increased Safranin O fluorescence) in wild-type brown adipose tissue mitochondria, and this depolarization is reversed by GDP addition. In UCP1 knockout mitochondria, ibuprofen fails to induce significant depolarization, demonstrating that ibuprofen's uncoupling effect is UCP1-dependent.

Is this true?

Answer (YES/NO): YES